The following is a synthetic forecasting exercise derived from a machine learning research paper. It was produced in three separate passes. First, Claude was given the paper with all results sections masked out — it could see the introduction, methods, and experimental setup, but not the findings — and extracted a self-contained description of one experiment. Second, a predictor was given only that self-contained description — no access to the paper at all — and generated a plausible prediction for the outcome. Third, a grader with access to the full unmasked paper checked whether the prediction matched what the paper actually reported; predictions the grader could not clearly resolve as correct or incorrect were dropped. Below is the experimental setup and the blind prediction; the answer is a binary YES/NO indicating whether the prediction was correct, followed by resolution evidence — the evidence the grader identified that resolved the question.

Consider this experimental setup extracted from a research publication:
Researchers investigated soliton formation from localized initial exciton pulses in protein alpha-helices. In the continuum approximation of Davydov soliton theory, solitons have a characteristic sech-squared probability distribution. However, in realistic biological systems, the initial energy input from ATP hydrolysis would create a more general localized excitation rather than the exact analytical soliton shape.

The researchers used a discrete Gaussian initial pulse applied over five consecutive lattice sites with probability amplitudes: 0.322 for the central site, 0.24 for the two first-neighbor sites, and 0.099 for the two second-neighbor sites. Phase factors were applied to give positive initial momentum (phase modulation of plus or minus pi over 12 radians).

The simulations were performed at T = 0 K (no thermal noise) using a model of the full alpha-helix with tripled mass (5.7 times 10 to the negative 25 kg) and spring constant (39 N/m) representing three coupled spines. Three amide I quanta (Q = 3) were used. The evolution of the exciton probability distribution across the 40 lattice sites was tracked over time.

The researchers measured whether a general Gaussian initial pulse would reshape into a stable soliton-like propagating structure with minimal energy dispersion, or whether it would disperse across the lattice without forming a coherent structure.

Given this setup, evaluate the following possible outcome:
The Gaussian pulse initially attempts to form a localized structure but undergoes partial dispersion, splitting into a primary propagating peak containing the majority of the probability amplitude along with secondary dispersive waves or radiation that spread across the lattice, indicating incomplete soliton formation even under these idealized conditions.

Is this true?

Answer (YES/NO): NO